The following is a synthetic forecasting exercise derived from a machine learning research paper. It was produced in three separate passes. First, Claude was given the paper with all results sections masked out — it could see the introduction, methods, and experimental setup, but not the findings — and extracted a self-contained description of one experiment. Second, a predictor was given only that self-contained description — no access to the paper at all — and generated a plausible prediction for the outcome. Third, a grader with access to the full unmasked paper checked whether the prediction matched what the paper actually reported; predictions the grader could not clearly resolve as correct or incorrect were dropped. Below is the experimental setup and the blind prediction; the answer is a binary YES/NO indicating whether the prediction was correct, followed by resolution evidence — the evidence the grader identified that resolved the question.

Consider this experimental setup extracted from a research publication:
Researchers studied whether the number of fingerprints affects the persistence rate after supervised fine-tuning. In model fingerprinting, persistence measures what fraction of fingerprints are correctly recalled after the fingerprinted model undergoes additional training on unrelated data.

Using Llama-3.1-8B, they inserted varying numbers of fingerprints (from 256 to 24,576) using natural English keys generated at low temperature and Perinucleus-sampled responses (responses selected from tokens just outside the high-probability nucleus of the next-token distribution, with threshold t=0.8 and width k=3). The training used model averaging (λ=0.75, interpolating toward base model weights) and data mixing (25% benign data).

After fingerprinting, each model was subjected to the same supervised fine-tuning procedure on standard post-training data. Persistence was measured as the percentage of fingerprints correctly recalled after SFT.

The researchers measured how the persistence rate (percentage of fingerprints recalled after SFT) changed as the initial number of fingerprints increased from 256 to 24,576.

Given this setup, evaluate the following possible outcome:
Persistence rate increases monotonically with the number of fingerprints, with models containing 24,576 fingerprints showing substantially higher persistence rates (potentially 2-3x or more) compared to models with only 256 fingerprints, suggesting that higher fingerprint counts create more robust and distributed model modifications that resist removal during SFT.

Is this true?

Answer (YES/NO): NO